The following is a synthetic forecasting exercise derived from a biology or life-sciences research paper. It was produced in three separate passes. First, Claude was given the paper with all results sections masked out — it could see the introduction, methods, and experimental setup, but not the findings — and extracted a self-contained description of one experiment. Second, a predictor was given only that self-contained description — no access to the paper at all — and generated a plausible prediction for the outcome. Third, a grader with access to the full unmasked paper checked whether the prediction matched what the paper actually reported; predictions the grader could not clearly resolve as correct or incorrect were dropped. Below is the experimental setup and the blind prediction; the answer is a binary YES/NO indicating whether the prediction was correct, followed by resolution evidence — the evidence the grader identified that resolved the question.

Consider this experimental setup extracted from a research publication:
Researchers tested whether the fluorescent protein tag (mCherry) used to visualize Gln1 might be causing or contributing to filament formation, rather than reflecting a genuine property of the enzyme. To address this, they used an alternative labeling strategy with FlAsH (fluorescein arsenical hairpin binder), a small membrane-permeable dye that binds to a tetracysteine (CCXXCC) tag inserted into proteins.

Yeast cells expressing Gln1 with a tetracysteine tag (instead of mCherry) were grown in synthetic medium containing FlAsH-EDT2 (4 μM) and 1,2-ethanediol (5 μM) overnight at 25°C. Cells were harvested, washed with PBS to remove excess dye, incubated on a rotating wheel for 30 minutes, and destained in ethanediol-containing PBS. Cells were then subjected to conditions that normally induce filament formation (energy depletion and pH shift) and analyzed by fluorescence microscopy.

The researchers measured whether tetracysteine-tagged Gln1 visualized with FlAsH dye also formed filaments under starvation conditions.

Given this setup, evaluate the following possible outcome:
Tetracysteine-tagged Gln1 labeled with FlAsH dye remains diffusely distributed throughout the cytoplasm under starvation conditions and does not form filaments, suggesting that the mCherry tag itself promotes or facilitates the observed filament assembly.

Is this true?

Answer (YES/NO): NO